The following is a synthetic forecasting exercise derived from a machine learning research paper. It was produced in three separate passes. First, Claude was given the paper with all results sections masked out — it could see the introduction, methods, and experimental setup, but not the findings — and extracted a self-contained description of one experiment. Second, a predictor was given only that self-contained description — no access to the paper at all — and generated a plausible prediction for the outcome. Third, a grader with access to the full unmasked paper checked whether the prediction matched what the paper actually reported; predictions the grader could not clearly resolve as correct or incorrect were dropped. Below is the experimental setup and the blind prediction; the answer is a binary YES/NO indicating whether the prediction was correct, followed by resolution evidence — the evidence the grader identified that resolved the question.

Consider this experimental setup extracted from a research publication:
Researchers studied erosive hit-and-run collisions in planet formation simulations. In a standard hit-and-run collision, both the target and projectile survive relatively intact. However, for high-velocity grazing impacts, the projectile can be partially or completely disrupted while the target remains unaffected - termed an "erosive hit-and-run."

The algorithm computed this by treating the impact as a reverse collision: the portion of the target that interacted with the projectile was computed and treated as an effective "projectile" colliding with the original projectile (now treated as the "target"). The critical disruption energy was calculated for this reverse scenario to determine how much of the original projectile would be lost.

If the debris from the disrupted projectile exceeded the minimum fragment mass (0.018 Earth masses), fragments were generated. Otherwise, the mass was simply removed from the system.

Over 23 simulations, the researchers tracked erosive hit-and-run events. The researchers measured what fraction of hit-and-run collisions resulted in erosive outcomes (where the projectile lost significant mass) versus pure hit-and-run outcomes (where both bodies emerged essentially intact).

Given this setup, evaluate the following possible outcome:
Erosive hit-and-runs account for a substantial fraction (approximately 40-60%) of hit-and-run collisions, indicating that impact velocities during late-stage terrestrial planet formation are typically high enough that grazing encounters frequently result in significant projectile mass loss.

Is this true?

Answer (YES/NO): YES